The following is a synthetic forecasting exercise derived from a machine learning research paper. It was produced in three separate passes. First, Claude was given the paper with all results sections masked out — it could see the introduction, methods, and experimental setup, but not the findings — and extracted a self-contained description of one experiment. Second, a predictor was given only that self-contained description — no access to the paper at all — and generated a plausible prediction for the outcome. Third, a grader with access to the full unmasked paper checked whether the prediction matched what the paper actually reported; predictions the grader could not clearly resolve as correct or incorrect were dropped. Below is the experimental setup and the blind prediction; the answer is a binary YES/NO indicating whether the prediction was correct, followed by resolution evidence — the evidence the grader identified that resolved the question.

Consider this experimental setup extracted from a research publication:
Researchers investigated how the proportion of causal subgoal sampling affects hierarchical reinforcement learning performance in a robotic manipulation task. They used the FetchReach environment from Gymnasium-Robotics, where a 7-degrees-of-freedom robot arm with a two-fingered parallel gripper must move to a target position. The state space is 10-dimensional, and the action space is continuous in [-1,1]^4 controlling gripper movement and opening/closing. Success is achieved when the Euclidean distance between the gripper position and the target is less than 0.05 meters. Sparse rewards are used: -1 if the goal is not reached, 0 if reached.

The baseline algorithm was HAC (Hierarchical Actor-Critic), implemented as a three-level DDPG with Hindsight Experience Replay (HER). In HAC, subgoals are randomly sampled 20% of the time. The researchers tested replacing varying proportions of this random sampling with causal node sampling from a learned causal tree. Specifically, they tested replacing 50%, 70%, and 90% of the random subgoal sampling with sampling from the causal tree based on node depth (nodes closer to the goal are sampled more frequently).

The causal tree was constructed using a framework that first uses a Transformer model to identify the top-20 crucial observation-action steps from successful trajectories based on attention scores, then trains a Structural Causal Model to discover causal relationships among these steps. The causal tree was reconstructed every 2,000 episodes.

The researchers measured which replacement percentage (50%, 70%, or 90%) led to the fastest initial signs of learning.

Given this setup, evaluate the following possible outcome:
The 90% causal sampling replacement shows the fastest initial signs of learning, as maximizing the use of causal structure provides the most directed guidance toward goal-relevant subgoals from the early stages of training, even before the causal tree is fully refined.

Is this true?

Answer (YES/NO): NO